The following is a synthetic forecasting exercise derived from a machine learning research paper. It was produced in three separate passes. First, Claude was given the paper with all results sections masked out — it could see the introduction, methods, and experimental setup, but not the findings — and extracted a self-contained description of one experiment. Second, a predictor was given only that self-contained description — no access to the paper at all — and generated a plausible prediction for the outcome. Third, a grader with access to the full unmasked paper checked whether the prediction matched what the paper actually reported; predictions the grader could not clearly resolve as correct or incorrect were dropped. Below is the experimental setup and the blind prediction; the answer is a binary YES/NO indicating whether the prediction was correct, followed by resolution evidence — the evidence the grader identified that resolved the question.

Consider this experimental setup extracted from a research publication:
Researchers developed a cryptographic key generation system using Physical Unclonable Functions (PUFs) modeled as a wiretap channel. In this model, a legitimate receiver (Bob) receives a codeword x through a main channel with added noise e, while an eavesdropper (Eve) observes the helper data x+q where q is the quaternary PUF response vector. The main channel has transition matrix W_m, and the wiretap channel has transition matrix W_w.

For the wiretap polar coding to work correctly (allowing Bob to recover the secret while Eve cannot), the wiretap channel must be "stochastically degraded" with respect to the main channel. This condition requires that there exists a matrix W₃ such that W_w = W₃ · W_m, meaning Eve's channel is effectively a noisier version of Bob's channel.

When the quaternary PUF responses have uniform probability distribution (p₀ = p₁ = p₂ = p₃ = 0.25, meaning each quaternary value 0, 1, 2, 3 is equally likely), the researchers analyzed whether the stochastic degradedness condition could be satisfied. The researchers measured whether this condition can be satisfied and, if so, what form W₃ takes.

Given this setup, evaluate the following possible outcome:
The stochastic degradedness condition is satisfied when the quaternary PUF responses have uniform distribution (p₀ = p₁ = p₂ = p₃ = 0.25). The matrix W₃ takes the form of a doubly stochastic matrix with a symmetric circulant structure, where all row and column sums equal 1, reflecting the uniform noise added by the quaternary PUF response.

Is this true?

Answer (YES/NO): YES